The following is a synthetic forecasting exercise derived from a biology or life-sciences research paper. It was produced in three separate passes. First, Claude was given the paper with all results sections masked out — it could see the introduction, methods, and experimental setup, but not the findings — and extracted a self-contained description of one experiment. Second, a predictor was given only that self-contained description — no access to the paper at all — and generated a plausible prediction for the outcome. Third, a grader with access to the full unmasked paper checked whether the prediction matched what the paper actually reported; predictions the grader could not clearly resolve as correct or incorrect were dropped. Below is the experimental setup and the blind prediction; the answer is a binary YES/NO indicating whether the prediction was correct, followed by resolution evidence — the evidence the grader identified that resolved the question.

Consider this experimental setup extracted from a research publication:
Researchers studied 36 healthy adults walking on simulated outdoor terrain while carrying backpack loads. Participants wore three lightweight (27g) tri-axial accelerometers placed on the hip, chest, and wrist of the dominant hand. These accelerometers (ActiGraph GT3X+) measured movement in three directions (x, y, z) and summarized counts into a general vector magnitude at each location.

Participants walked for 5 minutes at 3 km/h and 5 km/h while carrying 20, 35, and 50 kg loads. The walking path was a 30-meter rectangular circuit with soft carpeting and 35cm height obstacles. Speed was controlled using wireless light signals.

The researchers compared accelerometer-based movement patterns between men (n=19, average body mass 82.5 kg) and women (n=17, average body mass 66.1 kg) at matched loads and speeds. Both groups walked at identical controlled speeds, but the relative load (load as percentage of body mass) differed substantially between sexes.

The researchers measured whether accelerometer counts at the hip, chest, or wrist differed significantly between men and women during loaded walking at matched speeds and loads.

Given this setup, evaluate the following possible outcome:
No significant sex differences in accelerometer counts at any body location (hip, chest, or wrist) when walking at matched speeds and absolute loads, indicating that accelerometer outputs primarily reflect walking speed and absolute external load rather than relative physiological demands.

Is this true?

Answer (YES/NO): YES